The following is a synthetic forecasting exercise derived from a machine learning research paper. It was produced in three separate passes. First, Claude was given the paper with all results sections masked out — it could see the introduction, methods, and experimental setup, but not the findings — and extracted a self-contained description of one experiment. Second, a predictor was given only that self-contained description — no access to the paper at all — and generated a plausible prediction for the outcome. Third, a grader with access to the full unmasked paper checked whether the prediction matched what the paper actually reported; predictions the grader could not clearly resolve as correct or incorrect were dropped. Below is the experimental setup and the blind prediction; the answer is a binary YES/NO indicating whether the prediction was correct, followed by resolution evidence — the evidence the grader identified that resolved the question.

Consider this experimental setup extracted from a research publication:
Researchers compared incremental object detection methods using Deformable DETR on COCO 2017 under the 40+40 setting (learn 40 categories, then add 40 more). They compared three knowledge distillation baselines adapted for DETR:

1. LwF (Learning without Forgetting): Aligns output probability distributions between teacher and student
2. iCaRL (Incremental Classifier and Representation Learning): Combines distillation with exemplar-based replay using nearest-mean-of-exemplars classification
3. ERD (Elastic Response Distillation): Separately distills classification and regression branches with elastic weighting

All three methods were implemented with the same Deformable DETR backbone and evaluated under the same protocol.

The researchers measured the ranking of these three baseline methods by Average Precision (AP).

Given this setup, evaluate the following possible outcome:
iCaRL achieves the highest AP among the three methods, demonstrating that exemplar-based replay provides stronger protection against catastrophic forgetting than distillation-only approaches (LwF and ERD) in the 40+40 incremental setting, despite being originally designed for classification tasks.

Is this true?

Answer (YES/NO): NO